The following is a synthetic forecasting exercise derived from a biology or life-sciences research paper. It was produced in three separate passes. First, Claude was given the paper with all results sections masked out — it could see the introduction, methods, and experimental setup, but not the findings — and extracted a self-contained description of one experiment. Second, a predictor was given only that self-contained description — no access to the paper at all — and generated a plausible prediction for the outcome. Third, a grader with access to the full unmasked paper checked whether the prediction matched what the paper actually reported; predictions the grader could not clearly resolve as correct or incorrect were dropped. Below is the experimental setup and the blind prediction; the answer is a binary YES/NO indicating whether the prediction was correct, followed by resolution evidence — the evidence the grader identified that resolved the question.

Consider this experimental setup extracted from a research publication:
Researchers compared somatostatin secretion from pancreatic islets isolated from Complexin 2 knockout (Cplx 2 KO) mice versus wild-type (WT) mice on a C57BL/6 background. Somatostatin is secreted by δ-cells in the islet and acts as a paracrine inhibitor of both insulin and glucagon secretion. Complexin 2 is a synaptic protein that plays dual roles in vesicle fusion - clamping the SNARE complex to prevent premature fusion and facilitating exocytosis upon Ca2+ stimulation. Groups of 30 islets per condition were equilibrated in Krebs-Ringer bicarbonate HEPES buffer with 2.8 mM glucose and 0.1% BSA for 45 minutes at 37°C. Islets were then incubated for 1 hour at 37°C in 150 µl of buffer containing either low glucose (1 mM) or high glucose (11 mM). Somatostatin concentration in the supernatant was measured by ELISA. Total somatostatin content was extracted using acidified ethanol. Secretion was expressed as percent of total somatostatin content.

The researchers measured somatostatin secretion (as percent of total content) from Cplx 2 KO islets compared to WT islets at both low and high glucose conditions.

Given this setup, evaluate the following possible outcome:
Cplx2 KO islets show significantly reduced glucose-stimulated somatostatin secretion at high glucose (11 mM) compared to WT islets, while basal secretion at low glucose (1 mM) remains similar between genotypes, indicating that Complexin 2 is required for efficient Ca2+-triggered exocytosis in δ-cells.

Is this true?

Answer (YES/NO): NO